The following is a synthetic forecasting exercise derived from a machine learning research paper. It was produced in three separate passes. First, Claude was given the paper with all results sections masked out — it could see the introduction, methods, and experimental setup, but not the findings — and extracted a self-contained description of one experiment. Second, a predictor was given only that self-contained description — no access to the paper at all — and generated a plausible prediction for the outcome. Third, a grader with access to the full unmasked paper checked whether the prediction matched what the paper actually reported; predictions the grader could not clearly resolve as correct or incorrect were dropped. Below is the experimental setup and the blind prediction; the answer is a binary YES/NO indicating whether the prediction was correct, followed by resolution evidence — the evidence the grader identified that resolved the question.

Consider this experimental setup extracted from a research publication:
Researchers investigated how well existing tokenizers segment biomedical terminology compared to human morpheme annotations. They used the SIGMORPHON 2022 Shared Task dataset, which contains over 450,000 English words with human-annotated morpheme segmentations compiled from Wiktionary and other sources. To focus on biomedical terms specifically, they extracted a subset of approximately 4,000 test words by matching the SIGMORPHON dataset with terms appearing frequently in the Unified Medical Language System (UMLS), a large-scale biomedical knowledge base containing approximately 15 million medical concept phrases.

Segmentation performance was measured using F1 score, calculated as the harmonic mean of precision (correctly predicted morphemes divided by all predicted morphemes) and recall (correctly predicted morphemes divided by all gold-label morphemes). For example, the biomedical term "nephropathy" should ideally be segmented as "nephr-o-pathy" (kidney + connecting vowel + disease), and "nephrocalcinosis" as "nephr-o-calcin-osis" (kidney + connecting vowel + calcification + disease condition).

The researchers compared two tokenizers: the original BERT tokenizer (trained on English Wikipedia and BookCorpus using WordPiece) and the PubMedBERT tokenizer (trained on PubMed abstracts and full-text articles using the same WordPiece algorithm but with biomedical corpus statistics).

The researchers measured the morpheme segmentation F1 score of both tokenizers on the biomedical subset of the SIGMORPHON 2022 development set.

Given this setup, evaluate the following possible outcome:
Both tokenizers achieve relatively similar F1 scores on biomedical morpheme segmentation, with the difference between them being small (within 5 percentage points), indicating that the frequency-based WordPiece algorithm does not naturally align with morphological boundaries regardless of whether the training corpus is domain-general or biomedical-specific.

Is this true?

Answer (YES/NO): YES